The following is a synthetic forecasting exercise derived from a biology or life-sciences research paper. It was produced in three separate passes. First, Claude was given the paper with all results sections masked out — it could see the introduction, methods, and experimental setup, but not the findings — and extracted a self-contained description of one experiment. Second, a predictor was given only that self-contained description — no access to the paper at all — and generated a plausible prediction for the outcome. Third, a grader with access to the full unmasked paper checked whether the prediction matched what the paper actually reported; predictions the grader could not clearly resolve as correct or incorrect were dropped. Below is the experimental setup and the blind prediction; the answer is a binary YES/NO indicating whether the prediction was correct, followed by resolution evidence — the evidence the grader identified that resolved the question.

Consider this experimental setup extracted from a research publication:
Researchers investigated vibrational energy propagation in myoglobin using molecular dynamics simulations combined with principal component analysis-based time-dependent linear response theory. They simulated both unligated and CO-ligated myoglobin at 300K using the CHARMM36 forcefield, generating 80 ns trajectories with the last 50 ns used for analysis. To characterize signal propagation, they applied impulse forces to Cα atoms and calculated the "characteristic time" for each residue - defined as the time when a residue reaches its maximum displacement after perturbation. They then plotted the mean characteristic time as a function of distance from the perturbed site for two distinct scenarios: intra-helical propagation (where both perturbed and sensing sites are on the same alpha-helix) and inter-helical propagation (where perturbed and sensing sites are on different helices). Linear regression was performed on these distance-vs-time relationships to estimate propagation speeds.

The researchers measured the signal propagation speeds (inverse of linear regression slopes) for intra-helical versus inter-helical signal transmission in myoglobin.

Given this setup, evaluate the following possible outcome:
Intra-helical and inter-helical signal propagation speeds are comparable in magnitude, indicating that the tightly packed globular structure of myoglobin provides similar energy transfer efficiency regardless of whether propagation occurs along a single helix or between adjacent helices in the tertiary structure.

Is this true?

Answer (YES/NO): NO